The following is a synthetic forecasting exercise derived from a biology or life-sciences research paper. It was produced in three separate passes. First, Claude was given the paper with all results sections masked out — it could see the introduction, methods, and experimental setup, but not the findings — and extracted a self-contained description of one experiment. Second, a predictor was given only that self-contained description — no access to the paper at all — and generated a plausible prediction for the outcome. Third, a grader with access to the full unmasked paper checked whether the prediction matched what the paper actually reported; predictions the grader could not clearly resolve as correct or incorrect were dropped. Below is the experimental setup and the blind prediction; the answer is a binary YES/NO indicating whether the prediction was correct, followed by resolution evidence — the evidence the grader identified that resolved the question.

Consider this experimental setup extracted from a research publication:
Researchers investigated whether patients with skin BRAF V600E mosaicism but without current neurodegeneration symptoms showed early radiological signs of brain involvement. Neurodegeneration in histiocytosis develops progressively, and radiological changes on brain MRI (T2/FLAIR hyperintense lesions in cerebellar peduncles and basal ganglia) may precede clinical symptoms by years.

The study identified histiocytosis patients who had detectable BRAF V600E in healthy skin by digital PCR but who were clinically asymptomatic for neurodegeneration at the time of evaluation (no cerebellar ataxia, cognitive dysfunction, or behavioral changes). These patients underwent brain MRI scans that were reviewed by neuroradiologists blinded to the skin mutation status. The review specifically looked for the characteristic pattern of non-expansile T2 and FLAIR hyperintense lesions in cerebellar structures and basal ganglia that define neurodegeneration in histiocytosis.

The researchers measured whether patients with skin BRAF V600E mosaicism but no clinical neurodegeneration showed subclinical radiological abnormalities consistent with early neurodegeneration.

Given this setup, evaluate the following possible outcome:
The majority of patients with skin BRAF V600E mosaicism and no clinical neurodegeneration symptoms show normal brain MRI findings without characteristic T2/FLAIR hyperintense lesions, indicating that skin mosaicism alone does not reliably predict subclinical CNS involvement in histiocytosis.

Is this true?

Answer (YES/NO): YES